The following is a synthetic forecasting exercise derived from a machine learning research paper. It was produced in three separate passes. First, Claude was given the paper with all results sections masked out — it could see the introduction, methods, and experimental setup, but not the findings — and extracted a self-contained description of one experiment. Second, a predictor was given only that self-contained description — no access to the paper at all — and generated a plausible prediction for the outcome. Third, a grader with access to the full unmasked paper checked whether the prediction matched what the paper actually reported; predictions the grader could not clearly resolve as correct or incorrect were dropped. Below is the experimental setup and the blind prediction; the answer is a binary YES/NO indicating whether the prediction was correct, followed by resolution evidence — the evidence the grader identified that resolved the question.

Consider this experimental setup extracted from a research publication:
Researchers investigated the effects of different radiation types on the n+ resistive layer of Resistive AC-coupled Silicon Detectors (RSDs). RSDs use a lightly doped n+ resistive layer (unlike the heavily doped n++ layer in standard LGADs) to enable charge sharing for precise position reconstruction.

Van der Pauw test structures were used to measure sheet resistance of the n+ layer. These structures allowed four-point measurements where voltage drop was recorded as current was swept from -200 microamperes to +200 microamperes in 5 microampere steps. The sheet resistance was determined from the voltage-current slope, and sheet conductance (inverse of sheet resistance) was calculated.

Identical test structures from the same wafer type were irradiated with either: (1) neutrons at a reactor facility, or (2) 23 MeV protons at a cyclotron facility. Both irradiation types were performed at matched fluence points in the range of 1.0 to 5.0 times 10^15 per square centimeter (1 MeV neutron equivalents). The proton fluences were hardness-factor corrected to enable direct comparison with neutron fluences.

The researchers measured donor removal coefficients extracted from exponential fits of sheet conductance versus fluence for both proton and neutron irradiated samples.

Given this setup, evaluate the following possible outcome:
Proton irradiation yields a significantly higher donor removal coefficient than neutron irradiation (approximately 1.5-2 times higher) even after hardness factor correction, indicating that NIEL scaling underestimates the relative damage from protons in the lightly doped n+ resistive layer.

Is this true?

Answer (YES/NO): NO